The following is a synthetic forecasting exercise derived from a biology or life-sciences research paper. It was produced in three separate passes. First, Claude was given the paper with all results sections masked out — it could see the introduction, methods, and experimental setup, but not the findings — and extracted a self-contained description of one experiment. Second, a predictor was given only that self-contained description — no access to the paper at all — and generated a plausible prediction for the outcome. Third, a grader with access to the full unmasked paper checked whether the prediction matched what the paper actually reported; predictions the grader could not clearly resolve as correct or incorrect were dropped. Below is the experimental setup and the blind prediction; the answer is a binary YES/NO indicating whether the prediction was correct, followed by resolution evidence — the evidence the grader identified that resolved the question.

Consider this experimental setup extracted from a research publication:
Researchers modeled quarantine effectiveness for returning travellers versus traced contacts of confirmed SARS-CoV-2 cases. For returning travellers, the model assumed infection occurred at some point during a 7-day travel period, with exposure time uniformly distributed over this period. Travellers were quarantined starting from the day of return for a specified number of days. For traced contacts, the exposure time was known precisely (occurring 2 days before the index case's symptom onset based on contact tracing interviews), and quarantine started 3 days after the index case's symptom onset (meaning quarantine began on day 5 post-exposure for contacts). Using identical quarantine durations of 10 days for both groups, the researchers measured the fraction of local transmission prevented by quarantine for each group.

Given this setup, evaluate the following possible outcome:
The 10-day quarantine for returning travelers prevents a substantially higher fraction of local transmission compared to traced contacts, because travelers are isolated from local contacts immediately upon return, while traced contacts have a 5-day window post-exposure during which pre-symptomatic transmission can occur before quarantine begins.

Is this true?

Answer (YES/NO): YES